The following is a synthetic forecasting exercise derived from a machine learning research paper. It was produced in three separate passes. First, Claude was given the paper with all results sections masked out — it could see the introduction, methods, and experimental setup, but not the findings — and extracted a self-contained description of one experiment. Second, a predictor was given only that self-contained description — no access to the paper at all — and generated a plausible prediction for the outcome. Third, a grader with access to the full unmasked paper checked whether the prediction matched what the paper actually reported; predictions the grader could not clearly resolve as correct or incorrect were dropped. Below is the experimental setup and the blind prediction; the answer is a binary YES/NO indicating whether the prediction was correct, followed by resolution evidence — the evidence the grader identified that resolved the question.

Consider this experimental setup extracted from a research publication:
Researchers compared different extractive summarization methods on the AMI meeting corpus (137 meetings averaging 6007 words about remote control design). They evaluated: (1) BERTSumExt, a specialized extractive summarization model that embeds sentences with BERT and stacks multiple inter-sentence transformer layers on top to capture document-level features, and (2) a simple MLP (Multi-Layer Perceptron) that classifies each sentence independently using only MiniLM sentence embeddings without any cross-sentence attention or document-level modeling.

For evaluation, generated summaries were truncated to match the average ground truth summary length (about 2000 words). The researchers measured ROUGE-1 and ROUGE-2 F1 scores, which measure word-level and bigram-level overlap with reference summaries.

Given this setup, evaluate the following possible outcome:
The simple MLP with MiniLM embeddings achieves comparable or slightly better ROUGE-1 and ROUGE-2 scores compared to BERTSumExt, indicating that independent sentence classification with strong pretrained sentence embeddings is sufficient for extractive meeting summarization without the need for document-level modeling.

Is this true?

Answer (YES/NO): NO